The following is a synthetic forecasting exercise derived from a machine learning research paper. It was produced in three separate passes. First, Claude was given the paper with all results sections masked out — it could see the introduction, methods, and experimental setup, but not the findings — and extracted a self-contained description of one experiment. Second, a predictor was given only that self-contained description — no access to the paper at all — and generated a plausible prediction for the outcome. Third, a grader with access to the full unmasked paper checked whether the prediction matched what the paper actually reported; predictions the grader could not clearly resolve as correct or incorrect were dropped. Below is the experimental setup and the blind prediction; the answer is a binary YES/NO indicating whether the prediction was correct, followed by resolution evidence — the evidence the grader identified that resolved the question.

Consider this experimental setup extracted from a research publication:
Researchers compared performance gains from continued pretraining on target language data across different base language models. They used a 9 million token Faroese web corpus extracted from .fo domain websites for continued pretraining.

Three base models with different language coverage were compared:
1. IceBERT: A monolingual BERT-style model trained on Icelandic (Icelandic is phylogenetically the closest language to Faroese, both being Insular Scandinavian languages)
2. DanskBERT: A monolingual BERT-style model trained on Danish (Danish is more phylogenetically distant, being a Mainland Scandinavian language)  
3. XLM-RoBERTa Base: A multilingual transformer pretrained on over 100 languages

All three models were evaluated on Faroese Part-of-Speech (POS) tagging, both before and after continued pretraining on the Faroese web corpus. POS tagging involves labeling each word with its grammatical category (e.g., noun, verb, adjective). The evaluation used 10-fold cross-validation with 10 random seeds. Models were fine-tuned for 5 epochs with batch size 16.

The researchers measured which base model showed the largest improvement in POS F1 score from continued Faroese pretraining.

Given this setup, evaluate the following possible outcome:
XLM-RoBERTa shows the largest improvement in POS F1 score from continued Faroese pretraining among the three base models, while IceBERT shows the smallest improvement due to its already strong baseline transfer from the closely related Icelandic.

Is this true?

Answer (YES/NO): NO